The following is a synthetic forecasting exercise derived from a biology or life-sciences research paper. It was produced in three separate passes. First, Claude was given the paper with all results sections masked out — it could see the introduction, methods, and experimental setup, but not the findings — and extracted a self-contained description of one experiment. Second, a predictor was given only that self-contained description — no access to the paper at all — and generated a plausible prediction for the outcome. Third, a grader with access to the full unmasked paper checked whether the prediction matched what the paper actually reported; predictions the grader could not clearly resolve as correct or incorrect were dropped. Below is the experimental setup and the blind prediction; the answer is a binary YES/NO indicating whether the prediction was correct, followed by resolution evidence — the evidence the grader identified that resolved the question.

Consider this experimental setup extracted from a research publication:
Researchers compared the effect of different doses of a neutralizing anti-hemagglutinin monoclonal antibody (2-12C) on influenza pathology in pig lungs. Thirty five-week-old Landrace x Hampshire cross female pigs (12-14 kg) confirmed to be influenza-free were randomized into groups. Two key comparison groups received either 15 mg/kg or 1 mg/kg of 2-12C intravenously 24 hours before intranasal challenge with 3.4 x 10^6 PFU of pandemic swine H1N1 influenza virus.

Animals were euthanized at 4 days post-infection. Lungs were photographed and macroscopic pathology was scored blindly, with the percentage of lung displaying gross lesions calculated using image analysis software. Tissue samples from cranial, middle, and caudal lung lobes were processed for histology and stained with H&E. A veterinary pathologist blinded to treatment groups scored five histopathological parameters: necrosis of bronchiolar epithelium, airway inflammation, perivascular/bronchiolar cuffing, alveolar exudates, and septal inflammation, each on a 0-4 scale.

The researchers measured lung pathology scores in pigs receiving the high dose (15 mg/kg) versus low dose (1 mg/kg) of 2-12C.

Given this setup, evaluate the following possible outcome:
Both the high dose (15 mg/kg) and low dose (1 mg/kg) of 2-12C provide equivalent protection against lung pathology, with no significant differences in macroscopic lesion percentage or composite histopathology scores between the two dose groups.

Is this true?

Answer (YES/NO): NO